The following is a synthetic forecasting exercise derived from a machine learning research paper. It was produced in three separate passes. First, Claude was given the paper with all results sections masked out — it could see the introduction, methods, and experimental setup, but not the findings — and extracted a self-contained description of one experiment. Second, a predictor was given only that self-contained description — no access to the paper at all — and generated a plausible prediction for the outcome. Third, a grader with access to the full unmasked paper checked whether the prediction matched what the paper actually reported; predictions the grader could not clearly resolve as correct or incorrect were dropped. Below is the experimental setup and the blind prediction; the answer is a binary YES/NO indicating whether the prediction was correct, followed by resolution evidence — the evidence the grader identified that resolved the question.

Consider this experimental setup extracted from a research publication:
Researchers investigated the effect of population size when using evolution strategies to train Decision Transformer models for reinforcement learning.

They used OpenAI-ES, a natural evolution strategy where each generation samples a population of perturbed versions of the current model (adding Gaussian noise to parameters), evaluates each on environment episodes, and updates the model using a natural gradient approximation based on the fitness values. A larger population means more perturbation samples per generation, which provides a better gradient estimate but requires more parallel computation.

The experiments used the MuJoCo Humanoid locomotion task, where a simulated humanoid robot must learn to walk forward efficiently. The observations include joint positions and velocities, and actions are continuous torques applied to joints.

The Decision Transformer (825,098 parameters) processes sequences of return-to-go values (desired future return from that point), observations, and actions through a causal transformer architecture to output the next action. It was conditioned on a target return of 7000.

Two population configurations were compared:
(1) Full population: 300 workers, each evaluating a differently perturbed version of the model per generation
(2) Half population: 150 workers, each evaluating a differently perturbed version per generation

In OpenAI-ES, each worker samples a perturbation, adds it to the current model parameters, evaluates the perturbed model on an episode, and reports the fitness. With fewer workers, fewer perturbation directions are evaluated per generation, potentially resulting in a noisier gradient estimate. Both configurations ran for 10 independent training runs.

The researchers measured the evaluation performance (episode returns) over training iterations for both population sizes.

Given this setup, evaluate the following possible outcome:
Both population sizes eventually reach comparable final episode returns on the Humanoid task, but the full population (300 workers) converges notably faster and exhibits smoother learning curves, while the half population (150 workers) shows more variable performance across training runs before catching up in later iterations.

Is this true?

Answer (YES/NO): NO